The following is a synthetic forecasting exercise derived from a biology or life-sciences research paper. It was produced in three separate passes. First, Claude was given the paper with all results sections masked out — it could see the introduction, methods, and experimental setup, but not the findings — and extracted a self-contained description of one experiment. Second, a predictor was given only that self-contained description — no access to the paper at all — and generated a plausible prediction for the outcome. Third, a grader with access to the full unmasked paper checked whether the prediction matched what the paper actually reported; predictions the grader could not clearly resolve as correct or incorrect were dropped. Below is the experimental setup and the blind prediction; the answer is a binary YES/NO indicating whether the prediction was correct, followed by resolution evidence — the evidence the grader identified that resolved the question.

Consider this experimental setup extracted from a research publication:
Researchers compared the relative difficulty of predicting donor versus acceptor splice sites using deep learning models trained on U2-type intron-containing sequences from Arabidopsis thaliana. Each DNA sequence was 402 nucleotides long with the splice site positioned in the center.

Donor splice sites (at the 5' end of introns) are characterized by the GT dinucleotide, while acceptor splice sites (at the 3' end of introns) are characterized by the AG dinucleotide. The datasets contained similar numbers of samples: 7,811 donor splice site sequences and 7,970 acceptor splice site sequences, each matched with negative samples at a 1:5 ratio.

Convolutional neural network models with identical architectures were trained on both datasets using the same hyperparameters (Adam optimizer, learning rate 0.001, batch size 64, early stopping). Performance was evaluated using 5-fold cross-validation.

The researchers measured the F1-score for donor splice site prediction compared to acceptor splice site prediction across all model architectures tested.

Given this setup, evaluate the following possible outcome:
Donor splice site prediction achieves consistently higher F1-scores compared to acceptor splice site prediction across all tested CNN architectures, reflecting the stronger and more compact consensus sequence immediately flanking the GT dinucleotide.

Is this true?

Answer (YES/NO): NO